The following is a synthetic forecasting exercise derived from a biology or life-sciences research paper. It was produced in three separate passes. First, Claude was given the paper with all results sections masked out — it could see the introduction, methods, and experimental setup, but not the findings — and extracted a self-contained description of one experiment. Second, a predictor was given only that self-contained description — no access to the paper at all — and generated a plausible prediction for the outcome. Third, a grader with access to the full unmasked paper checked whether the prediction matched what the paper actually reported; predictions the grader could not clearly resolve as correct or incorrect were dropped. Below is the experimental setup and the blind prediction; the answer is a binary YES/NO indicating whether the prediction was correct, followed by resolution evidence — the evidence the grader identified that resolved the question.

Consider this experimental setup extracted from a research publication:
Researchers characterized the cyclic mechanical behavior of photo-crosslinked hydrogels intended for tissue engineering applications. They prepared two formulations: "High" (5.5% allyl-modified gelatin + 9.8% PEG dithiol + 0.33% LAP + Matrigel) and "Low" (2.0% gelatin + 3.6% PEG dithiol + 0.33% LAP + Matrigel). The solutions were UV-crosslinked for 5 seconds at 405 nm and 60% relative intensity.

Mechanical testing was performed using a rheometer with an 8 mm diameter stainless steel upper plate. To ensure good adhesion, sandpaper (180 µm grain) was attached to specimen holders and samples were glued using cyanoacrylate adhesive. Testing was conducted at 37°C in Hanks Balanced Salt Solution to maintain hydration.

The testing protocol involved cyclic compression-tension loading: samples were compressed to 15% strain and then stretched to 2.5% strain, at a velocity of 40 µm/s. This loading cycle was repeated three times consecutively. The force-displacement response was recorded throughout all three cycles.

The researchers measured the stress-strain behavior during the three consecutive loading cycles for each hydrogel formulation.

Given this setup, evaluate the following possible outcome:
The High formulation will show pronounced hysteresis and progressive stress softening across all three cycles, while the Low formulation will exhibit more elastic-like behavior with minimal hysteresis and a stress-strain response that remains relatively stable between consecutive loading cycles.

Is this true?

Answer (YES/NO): NO